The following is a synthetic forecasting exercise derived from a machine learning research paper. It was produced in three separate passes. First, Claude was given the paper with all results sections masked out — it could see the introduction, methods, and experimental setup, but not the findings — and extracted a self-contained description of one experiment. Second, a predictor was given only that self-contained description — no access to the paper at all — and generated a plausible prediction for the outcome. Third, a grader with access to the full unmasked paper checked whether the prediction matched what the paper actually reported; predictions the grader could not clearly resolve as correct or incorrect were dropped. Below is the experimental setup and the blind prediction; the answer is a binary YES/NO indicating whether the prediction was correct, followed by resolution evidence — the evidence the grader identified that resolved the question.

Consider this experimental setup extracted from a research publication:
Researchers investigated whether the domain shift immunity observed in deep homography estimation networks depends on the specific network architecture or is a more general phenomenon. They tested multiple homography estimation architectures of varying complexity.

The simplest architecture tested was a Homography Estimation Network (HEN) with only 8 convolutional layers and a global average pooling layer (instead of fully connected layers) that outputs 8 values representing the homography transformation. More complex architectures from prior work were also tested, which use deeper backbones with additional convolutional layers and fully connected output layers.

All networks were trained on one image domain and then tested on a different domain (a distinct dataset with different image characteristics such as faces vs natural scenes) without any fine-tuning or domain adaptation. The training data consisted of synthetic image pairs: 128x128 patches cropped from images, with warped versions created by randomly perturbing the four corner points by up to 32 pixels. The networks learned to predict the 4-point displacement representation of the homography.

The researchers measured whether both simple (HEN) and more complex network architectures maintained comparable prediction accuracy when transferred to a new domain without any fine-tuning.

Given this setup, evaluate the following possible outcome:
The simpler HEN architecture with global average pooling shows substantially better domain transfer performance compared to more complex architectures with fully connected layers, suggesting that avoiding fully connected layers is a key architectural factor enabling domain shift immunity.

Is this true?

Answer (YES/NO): NO